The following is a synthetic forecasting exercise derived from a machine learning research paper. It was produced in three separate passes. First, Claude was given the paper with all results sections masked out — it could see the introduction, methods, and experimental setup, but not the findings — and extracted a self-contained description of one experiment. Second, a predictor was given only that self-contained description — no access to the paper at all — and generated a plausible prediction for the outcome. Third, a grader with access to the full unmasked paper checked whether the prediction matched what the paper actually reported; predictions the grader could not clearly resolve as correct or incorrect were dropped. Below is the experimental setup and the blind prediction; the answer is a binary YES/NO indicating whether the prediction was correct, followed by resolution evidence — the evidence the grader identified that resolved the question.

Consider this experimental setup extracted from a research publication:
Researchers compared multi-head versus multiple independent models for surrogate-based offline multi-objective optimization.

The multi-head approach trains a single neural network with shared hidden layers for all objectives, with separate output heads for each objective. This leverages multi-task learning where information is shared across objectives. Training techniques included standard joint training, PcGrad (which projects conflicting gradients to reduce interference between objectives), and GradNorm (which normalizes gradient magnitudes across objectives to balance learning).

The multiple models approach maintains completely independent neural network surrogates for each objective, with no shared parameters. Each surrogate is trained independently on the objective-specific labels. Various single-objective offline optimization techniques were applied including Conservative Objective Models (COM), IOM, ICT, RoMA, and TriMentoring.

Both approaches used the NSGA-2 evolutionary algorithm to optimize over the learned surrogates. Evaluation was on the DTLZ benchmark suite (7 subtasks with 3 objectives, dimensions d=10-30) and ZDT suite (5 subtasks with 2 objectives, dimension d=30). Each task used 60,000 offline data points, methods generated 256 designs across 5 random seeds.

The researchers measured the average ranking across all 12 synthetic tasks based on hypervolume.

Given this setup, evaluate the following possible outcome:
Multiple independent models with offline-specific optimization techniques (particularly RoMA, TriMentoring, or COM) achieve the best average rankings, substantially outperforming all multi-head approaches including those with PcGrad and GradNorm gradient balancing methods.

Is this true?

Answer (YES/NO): NO